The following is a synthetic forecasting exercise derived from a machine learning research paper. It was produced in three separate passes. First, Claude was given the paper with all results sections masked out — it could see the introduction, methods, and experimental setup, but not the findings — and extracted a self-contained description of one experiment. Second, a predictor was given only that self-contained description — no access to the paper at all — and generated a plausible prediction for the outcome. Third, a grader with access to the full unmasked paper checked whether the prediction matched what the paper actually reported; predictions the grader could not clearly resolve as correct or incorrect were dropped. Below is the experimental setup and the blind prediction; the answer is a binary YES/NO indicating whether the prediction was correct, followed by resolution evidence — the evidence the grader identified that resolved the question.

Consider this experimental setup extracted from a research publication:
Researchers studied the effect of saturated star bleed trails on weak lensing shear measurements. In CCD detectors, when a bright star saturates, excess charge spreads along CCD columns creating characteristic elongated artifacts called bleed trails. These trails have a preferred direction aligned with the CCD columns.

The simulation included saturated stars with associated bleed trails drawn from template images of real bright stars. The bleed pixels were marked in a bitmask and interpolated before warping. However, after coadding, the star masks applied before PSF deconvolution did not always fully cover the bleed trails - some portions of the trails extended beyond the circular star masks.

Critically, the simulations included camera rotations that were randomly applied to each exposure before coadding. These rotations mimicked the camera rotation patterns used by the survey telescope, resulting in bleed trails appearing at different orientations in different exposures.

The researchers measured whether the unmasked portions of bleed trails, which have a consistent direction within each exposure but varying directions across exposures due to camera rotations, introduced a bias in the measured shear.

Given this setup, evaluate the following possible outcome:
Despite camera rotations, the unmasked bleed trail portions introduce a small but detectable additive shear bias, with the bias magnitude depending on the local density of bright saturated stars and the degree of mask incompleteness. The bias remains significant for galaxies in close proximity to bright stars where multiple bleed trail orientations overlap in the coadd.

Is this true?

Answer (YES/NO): NO